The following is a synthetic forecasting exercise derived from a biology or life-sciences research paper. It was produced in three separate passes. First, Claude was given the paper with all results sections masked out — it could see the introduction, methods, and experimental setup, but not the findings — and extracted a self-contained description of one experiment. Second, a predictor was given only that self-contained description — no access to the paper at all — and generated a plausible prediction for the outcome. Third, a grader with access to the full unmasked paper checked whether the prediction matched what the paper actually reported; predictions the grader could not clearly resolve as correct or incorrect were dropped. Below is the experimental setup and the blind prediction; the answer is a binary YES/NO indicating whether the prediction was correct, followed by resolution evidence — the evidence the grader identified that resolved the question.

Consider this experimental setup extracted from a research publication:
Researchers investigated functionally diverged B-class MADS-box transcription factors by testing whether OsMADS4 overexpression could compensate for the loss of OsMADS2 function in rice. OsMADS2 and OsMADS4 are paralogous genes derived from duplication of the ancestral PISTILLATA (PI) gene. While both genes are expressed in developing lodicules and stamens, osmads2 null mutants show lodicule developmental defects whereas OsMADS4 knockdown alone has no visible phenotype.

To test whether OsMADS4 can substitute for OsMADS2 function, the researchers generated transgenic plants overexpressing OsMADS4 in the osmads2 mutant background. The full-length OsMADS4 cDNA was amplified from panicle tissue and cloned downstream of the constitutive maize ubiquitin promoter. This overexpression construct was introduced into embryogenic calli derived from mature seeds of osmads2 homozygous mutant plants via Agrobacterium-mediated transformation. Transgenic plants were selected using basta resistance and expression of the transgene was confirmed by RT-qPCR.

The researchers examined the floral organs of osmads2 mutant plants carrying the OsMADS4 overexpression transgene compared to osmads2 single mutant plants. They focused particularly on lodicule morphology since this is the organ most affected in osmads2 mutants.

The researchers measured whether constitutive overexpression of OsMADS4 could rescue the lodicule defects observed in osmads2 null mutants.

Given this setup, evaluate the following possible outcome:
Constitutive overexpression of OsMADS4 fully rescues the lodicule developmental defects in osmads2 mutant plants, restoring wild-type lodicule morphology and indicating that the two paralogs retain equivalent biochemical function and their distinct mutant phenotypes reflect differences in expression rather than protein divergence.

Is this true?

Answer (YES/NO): YES